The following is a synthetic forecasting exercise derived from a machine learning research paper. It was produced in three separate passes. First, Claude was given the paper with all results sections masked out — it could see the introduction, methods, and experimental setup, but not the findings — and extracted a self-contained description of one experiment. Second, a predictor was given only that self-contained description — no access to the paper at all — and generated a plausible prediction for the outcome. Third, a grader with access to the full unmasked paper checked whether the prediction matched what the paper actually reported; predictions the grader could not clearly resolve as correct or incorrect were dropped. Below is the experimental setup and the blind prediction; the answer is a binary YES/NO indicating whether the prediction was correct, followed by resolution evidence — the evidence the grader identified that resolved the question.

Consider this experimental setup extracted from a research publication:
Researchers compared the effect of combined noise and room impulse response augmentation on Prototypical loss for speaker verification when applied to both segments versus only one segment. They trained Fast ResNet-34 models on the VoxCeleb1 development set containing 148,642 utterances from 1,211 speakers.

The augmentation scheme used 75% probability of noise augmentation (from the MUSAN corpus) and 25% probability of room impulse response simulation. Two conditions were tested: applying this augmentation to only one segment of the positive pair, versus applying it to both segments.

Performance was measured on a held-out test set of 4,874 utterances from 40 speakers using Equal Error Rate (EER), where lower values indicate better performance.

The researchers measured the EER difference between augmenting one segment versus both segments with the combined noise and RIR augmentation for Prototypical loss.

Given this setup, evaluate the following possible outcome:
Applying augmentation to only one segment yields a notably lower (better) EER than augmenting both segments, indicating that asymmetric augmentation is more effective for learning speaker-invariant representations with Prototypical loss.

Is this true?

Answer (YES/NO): NO